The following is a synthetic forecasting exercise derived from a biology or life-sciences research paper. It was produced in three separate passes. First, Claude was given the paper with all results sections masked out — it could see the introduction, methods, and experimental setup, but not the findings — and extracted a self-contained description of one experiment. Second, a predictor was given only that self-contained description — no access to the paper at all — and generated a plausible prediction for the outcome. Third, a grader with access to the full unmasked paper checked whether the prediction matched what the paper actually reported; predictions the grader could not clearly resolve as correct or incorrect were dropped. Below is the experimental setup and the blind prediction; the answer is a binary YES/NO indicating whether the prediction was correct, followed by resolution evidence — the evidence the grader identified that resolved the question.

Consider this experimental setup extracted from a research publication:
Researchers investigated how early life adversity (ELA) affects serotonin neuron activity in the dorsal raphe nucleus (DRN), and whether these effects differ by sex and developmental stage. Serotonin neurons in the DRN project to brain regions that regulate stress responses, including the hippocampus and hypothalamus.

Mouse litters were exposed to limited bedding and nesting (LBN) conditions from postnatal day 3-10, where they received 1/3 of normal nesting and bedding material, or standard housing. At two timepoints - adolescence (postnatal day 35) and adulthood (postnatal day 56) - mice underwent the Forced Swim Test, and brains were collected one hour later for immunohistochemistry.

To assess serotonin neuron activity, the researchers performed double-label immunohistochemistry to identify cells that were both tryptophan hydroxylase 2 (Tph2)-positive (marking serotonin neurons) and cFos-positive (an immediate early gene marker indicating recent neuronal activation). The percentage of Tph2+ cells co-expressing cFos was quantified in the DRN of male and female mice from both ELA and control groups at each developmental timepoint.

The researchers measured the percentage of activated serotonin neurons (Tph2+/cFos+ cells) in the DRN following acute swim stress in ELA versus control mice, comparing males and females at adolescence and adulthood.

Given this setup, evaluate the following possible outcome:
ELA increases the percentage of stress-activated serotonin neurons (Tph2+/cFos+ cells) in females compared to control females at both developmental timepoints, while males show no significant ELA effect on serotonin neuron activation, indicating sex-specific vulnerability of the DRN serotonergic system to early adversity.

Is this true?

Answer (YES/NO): NO